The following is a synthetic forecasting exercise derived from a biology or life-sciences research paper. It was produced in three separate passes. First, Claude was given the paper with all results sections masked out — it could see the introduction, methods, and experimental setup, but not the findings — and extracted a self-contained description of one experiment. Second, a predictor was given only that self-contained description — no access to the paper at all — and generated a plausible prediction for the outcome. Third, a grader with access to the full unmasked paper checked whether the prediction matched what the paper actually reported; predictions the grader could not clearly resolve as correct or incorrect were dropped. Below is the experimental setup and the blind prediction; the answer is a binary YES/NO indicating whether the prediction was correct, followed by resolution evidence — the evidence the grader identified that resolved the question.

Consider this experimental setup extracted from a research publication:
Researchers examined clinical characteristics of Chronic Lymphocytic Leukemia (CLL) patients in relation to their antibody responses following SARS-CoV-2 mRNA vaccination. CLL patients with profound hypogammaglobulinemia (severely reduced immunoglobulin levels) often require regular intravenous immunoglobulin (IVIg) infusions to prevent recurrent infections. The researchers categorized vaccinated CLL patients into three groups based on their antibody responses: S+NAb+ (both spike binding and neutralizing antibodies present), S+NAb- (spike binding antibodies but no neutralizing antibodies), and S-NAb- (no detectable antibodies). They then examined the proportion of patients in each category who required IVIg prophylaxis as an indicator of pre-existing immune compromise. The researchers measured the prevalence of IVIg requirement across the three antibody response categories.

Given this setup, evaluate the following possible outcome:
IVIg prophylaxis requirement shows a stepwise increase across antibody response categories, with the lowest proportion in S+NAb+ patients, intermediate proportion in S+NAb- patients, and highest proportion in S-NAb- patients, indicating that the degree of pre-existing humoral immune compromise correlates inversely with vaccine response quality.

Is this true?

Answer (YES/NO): YES